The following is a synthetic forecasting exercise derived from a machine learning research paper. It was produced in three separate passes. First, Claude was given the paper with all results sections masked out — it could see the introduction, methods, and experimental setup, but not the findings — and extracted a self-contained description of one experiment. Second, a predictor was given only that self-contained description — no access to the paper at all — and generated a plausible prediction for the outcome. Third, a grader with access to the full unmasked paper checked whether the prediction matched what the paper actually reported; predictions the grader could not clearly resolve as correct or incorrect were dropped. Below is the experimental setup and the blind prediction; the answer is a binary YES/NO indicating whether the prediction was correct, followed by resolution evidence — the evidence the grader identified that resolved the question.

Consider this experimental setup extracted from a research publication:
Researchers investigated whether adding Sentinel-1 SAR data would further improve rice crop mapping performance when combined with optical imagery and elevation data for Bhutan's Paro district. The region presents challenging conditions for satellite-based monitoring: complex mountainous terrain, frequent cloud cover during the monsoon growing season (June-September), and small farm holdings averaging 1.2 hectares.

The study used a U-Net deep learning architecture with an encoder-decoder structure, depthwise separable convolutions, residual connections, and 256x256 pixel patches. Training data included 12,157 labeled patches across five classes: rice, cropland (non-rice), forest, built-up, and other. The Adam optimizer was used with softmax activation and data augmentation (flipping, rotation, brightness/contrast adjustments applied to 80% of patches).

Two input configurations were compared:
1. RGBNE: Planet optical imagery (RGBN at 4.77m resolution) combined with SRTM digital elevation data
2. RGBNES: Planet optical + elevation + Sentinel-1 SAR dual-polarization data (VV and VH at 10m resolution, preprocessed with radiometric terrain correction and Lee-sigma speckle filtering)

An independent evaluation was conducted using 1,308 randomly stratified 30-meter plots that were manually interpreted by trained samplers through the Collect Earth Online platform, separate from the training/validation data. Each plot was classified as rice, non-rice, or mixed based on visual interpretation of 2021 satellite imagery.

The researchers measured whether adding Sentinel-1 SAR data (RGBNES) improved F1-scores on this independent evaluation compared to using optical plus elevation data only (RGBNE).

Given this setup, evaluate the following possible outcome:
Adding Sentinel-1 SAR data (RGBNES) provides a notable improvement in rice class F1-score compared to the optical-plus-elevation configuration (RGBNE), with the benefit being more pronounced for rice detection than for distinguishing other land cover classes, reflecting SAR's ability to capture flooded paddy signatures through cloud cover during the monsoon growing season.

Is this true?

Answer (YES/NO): NO